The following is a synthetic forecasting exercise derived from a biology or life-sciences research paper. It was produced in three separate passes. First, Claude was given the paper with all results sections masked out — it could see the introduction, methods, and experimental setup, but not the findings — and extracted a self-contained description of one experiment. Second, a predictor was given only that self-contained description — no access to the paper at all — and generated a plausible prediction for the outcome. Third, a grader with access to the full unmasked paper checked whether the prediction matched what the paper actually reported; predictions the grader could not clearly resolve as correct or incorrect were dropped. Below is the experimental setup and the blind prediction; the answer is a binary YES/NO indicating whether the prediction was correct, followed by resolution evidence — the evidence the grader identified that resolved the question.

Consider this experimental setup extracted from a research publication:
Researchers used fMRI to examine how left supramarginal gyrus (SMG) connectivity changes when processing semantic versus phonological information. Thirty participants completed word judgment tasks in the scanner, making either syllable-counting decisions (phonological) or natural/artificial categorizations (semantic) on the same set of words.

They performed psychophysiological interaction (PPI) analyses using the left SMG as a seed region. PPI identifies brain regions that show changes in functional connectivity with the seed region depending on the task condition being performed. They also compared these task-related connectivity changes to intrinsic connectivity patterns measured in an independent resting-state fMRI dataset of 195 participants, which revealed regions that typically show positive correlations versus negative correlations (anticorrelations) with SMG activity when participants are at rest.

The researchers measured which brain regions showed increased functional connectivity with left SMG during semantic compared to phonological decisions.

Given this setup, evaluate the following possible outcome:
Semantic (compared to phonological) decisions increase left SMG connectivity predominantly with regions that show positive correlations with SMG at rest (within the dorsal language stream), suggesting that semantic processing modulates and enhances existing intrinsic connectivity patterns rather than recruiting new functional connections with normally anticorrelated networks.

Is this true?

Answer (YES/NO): NO